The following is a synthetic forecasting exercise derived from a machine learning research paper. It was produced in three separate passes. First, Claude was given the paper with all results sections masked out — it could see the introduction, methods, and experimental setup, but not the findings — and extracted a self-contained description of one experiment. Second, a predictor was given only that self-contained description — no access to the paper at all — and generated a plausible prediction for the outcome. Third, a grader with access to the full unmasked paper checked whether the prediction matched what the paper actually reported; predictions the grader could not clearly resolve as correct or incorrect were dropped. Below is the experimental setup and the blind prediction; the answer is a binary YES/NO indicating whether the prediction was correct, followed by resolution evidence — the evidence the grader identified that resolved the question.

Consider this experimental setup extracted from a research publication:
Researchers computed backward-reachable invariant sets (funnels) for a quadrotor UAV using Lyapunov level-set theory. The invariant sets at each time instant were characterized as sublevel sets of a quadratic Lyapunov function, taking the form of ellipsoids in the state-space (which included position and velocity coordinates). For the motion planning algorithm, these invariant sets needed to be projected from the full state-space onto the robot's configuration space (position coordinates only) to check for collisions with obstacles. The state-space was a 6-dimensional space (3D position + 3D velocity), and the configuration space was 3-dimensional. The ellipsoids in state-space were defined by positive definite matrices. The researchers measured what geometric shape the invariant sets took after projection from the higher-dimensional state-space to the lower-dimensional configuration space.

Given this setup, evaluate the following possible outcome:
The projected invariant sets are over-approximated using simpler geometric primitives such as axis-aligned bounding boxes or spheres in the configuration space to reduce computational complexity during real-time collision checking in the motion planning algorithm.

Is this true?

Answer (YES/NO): NO